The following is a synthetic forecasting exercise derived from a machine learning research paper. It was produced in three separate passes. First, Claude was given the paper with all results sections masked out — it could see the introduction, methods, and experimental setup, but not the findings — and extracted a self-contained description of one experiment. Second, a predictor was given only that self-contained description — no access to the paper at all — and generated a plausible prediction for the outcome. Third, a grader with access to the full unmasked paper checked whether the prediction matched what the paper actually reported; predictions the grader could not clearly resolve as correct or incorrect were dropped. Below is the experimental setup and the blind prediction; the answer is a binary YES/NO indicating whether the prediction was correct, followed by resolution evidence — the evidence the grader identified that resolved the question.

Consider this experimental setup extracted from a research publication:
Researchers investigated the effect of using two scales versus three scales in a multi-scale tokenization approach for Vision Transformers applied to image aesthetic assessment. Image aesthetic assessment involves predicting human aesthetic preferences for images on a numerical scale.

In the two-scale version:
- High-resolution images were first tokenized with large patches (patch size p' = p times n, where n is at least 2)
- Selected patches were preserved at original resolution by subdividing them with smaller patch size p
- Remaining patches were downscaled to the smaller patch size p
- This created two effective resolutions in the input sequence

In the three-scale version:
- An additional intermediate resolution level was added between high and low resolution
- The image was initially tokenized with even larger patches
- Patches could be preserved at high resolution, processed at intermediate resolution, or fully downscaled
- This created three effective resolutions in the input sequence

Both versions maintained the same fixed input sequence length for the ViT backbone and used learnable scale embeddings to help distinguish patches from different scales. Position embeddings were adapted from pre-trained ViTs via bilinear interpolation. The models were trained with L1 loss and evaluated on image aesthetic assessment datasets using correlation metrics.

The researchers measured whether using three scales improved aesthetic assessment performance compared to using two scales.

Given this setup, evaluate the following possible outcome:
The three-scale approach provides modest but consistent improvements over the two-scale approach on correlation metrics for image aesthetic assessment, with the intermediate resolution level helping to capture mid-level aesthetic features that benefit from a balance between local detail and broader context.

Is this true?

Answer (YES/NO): NO